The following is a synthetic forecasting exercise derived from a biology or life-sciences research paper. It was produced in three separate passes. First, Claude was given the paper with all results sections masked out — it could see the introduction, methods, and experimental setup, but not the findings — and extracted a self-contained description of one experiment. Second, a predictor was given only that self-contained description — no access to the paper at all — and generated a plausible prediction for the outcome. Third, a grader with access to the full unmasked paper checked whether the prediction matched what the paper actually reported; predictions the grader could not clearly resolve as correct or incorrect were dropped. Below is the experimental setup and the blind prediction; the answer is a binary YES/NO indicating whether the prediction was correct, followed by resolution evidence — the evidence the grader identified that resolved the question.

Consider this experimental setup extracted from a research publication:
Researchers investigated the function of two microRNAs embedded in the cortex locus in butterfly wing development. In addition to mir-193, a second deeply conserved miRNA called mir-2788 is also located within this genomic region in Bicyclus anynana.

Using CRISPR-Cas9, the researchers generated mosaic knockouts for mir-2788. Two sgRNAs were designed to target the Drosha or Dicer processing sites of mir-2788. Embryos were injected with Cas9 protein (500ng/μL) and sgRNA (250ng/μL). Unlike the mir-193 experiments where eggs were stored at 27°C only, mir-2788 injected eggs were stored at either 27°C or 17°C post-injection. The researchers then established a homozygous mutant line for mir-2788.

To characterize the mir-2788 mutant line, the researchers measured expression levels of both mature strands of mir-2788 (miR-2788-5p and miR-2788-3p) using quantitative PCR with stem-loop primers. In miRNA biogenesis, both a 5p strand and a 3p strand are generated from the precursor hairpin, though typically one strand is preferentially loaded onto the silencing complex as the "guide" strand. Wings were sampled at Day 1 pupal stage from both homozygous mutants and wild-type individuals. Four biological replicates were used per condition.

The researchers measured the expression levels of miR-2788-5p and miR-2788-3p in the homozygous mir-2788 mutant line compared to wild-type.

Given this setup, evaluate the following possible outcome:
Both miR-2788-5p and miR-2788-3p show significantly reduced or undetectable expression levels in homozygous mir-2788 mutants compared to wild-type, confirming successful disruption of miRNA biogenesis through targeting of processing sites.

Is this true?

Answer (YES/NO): YES